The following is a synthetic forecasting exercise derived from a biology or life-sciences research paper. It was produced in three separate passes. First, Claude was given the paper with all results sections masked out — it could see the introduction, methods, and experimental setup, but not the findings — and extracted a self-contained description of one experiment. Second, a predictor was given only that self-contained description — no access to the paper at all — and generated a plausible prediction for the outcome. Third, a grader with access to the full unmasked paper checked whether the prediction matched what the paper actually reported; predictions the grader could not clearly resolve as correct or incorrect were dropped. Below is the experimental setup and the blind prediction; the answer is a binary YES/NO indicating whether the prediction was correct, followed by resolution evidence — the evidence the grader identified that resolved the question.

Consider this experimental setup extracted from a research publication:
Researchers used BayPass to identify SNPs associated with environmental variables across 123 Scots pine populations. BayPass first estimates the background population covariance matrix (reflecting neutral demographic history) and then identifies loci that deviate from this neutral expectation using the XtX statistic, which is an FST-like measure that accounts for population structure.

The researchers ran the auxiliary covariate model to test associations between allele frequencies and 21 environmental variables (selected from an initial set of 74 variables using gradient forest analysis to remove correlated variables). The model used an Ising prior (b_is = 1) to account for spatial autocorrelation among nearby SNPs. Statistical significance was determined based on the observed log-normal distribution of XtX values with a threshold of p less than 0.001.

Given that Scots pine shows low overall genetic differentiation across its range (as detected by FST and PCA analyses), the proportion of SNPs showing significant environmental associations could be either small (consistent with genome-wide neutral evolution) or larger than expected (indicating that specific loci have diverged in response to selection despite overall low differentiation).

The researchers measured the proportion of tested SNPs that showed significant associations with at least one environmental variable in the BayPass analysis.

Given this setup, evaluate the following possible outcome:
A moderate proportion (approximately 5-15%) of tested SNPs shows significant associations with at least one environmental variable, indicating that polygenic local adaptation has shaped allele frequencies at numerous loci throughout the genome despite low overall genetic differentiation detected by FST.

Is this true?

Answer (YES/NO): NO